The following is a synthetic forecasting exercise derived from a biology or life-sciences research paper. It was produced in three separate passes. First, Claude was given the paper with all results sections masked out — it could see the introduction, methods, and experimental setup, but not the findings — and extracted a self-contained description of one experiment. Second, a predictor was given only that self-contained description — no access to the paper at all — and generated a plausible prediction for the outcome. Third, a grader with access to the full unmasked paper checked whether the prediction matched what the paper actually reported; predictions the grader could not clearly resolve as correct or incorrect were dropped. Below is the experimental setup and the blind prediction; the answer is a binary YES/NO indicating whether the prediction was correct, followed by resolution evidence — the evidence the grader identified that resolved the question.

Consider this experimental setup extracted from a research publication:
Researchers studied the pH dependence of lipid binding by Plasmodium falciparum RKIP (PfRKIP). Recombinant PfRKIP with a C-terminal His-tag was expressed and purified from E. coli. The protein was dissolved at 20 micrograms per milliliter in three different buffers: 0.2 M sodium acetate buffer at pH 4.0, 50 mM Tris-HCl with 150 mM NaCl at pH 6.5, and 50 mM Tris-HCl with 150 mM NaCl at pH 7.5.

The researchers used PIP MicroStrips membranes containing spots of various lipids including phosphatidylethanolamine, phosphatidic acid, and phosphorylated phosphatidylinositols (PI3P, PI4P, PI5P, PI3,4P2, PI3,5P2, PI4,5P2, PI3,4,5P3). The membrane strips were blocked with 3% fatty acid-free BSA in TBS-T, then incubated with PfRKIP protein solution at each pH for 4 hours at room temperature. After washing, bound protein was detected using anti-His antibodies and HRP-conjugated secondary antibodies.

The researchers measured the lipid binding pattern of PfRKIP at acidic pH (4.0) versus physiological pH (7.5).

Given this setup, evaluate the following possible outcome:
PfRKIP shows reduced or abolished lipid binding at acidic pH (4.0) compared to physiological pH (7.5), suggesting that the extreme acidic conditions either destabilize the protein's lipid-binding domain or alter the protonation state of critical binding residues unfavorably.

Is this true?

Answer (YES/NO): NO